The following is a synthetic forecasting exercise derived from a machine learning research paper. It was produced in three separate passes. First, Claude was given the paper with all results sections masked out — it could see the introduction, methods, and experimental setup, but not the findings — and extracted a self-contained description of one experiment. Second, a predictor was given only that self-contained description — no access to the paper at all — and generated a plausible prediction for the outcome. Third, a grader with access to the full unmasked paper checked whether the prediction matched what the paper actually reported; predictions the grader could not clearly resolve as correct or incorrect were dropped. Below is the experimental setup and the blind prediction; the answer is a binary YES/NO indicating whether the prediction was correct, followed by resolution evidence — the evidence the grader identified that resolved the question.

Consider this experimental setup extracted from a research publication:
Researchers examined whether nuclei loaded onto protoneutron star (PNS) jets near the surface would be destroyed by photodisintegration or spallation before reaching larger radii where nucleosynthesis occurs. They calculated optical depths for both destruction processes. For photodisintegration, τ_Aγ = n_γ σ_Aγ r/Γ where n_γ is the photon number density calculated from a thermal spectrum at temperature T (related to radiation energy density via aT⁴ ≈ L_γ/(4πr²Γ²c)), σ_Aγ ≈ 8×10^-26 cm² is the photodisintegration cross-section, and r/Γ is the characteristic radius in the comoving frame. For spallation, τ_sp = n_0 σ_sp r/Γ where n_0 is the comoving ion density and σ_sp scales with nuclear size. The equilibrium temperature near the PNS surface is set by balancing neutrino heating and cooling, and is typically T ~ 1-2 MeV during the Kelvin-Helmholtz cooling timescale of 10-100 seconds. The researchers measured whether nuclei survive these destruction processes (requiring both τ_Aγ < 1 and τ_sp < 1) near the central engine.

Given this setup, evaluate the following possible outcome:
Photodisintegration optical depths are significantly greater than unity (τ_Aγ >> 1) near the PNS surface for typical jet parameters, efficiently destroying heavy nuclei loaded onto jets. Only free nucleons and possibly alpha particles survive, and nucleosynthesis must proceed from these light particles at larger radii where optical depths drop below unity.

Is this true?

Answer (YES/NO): YES